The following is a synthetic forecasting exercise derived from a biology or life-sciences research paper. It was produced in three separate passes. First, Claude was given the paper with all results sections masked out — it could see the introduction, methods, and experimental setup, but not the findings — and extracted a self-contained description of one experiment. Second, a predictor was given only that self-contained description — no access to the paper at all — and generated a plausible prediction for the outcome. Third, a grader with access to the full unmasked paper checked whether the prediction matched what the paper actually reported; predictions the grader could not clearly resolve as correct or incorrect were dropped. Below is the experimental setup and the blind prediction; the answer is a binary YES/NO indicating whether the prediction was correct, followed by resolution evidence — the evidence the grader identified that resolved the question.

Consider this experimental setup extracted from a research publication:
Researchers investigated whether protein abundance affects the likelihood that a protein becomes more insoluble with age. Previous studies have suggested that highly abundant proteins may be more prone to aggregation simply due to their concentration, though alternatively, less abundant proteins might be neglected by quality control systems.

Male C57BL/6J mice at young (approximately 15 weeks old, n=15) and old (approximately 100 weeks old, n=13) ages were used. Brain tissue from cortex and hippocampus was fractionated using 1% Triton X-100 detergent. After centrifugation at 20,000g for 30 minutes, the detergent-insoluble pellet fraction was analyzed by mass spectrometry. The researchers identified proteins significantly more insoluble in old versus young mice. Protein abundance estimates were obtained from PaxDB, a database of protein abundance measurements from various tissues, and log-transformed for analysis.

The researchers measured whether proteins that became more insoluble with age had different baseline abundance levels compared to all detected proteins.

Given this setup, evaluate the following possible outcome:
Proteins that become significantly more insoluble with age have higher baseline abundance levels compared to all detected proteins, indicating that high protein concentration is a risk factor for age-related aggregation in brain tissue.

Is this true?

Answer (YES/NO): YES